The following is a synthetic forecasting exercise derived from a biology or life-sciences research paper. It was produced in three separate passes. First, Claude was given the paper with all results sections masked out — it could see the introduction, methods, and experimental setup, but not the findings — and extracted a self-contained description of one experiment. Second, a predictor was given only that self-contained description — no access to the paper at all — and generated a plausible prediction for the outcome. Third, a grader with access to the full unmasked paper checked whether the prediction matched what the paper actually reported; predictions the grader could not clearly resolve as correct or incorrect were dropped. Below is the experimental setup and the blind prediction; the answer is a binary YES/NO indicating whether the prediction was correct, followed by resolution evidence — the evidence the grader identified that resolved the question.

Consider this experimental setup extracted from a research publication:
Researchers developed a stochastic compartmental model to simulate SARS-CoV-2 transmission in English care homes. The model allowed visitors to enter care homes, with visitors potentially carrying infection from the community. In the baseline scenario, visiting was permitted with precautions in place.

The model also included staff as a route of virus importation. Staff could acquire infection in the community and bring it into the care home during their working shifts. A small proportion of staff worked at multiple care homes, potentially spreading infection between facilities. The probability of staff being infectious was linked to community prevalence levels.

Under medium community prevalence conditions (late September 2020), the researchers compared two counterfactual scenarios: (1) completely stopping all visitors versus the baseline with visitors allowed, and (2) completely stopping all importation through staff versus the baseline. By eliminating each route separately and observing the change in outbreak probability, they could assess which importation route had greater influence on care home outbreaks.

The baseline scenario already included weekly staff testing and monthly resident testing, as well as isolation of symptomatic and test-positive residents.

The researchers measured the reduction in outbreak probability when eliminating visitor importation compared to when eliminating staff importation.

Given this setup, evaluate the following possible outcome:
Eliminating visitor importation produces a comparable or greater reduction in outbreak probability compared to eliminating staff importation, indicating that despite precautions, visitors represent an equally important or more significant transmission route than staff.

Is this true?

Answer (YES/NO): NO